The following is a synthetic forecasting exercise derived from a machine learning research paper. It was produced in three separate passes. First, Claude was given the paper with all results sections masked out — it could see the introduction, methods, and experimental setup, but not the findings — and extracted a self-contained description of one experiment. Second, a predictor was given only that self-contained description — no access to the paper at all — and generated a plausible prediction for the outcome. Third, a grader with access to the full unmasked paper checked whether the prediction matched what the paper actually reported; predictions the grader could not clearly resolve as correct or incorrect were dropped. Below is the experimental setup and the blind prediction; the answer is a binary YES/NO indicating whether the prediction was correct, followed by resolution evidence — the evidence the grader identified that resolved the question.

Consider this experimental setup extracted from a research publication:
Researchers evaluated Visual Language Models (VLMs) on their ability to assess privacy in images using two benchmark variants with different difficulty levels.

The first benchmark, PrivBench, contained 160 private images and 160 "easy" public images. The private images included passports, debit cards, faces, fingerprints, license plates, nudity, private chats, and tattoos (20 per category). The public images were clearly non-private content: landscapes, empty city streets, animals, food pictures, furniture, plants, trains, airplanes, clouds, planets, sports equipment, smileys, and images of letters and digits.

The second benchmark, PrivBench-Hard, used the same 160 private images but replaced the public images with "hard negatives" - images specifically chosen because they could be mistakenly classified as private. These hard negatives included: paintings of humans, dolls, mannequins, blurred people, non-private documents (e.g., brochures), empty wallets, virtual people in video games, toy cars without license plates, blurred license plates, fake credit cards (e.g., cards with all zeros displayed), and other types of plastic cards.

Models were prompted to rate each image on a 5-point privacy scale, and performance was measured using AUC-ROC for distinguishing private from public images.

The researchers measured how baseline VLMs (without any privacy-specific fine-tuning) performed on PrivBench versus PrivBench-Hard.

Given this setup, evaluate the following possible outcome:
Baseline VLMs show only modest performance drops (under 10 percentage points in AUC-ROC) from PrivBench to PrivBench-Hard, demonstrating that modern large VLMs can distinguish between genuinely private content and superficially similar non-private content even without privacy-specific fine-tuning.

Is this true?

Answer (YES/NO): NO